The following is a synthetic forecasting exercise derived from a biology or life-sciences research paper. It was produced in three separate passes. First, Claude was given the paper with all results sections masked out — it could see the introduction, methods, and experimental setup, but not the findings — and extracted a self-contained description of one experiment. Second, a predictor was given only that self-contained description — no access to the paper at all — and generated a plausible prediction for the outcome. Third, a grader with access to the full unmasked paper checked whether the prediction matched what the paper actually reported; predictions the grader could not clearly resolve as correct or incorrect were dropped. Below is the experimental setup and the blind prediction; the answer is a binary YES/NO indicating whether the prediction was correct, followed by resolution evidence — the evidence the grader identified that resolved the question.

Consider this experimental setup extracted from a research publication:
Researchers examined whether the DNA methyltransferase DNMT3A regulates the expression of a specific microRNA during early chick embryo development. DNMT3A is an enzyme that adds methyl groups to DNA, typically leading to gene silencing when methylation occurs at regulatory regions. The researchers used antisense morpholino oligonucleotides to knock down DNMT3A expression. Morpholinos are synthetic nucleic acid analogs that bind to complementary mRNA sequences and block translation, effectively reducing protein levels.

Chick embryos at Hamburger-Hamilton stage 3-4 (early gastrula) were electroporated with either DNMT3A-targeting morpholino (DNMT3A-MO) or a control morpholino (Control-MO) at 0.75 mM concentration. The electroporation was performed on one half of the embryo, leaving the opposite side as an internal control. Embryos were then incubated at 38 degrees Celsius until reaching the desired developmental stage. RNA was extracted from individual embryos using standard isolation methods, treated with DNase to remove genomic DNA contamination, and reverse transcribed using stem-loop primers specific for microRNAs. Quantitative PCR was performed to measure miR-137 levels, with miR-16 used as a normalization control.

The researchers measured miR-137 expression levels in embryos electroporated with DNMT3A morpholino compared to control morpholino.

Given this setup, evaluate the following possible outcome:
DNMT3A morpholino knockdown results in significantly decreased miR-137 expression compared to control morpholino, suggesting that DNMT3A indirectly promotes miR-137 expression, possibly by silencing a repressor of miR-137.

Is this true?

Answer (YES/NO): NO